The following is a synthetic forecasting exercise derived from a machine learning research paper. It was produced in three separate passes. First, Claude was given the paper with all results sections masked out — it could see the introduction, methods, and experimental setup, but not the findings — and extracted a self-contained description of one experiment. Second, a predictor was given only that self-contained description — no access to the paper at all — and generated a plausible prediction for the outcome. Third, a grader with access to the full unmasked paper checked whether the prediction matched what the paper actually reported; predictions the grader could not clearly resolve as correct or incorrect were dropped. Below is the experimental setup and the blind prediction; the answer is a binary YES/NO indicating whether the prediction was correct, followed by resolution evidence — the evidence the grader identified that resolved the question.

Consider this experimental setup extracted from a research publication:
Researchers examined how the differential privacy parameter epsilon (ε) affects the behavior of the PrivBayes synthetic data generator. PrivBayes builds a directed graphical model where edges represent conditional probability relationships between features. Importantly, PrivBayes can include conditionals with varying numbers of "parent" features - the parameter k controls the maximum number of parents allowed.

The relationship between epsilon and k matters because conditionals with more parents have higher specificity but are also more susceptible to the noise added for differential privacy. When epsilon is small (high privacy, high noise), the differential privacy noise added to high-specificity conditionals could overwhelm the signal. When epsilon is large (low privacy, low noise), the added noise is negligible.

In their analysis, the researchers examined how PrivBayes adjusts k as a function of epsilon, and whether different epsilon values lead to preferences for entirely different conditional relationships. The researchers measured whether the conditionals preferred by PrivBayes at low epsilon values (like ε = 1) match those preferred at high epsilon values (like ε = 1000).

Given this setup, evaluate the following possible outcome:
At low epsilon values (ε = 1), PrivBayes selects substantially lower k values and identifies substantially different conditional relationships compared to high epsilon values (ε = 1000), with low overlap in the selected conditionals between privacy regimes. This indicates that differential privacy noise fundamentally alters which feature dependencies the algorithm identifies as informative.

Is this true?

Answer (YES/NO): YES